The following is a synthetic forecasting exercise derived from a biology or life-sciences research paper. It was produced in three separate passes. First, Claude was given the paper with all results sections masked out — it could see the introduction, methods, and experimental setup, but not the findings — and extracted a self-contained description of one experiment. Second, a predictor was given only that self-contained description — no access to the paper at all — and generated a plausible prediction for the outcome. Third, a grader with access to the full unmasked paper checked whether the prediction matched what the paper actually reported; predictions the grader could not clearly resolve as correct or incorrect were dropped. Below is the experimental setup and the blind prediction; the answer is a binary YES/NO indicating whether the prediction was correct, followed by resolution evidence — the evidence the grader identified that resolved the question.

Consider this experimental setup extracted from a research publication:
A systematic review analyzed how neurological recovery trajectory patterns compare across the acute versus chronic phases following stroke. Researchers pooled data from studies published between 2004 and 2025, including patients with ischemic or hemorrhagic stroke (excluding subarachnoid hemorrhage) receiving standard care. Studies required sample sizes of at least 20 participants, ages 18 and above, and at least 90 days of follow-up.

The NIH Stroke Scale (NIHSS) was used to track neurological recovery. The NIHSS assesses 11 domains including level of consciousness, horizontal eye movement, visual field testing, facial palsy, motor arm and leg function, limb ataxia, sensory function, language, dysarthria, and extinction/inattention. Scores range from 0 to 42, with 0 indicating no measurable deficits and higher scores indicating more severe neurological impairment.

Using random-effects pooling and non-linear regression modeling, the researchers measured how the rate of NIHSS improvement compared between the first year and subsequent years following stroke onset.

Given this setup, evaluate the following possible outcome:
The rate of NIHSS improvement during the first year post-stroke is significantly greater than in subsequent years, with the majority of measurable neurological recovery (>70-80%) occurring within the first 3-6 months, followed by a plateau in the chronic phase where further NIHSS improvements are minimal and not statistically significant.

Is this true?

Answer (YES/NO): NO